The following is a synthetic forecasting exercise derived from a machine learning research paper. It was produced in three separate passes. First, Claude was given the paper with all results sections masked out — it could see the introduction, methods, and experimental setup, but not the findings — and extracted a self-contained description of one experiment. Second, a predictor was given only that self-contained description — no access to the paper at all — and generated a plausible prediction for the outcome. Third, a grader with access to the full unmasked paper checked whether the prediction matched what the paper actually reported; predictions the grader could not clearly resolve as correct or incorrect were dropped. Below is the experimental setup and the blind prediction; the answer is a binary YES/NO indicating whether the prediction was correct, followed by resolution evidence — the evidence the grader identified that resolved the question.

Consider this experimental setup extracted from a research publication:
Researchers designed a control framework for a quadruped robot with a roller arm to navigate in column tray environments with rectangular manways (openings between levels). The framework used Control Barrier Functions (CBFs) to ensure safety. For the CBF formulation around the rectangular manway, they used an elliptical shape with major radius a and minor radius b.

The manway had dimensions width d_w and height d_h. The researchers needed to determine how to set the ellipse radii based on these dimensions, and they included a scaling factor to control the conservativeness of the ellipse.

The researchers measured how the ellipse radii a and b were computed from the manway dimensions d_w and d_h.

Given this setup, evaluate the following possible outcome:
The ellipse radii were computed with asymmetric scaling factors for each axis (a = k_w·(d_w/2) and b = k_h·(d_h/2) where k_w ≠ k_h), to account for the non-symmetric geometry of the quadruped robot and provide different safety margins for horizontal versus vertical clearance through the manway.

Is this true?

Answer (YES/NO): NO